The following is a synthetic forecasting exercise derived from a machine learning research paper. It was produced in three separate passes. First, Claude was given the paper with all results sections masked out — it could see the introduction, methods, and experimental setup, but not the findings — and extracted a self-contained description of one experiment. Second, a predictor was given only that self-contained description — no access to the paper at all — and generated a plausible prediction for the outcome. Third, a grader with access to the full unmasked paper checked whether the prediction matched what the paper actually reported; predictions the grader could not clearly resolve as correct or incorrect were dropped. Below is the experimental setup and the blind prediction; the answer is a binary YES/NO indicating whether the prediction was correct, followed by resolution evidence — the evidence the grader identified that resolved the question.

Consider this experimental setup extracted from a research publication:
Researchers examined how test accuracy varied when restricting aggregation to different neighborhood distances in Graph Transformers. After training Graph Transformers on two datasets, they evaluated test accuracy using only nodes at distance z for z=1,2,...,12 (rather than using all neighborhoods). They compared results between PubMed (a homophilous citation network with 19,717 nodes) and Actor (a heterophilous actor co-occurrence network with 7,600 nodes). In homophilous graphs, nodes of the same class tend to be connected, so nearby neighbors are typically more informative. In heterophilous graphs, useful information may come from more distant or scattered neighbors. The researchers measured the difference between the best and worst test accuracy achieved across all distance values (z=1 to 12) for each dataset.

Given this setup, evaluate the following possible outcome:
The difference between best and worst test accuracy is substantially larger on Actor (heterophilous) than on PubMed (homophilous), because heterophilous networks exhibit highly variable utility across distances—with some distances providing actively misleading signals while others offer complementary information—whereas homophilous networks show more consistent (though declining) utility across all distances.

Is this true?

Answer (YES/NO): NO